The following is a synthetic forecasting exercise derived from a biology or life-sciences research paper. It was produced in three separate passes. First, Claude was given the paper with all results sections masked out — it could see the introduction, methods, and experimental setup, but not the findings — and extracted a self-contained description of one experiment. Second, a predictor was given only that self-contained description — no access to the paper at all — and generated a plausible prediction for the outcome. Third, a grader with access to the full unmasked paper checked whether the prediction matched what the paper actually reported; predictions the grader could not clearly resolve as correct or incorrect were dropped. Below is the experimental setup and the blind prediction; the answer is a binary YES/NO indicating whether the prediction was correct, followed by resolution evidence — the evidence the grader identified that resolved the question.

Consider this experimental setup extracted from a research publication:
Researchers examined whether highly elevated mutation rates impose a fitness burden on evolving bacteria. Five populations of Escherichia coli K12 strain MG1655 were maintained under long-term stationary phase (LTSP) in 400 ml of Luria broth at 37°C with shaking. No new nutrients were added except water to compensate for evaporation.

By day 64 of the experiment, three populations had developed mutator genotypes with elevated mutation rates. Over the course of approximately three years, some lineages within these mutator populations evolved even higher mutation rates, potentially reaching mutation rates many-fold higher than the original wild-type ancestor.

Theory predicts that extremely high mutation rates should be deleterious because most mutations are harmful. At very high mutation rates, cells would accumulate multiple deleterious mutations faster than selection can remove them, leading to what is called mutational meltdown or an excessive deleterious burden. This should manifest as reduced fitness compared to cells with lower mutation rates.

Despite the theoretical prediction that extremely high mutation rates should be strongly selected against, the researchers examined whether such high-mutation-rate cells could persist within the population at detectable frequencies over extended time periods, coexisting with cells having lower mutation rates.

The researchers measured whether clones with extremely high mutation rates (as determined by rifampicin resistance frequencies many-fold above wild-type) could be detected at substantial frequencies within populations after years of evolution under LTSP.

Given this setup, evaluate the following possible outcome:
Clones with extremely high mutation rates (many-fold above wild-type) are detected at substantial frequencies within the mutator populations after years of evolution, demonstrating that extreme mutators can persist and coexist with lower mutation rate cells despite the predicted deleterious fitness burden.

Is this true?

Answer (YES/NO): YES